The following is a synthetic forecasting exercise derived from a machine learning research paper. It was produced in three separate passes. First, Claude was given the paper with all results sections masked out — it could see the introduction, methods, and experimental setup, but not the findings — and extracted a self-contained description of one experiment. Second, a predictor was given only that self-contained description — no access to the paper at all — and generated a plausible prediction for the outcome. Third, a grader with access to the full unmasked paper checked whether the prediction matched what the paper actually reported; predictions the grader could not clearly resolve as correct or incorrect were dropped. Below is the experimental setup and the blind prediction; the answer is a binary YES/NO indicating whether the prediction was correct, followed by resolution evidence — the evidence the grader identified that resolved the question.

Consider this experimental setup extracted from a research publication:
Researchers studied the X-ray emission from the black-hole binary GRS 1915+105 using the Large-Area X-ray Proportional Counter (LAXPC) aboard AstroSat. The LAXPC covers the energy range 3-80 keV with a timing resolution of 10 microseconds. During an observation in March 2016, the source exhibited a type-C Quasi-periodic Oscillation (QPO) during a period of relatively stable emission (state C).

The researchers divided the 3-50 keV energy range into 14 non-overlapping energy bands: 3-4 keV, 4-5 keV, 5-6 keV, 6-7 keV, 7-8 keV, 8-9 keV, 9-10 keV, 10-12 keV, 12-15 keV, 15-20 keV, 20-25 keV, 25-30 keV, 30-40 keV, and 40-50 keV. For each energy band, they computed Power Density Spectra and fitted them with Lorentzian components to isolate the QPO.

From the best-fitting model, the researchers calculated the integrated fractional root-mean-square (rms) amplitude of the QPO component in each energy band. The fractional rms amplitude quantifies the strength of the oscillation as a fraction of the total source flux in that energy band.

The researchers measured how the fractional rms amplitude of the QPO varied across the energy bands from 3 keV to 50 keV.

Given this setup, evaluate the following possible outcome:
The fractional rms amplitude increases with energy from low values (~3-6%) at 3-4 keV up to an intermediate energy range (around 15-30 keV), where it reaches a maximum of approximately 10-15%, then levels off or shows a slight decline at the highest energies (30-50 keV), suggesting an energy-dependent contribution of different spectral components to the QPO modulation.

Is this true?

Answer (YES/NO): NO